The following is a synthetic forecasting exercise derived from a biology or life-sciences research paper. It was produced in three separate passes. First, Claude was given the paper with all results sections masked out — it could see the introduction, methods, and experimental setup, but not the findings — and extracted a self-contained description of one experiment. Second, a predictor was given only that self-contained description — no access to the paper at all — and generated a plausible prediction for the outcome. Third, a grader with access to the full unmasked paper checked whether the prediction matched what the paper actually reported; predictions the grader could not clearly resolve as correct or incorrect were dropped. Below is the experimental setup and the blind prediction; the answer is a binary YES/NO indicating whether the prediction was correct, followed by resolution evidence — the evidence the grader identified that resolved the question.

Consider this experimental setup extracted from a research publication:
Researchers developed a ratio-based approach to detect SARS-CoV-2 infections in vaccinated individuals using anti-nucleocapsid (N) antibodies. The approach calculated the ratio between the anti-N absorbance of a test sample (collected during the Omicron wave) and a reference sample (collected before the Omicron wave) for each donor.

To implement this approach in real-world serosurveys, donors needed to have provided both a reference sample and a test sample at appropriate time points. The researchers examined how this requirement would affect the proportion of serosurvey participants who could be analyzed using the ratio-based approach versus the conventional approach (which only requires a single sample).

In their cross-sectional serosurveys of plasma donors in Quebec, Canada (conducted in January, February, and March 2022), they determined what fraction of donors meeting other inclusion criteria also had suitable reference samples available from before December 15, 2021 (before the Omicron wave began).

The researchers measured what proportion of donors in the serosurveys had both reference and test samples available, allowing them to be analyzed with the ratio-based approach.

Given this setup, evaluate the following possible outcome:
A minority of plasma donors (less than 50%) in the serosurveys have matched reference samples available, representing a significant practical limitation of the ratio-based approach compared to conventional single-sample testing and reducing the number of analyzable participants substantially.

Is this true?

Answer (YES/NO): NO